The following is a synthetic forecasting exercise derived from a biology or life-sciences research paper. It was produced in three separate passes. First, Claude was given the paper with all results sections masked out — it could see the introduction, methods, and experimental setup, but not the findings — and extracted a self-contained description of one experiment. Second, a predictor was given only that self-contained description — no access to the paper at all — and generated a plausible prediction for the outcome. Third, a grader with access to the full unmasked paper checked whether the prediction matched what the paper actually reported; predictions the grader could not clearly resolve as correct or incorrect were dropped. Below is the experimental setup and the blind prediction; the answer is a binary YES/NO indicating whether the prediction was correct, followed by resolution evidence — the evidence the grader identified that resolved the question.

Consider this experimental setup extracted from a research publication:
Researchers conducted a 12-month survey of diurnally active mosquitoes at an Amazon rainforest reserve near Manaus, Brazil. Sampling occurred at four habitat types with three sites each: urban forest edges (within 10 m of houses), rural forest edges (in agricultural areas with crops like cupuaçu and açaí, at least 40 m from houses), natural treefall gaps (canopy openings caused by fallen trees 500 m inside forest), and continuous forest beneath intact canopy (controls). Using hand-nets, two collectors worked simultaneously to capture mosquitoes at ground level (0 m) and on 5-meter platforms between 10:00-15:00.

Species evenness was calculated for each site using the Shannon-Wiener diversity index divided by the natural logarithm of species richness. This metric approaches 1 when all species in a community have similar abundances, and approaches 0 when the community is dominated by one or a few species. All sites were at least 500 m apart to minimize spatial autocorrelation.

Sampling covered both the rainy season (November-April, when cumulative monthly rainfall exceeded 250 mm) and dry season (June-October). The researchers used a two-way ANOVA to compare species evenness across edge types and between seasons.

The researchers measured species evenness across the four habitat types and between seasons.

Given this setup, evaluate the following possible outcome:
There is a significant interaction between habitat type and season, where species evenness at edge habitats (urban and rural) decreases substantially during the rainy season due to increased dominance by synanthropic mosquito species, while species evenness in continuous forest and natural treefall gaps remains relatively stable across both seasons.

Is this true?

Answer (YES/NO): NO